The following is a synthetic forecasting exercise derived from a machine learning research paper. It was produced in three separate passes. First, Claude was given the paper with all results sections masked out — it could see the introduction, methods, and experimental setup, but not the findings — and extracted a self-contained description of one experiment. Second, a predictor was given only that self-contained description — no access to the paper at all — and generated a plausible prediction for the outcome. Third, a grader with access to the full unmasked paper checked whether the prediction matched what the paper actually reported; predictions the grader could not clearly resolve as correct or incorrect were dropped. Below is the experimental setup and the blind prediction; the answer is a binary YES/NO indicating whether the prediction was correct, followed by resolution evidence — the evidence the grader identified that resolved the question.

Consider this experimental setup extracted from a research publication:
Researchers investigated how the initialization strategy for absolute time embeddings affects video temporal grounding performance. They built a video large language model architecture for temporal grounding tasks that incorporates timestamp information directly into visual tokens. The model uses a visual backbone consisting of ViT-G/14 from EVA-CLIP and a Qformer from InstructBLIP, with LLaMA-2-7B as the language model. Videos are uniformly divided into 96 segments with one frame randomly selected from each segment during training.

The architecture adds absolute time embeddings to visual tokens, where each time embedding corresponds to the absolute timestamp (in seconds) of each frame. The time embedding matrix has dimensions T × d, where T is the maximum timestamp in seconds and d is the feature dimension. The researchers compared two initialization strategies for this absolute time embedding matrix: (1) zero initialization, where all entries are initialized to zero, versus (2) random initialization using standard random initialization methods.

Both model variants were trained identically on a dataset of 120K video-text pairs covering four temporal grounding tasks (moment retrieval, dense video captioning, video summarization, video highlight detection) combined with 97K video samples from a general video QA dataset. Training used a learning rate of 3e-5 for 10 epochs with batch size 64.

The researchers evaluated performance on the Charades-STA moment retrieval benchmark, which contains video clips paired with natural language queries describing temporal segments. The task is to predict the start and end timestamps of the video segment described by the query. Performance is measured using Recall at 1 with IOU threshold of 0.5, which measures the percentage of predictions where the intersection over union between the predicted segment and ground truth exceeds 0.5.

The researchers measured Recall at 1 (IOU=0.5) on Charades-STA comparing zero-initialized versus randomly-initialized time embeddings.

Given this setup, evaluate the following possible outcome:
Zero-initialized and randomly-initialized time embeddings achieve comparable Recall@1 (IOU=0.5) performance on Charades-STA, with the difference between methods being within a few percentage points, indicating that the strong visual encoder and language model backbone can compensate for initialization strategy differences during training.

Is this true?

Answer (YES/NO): NO